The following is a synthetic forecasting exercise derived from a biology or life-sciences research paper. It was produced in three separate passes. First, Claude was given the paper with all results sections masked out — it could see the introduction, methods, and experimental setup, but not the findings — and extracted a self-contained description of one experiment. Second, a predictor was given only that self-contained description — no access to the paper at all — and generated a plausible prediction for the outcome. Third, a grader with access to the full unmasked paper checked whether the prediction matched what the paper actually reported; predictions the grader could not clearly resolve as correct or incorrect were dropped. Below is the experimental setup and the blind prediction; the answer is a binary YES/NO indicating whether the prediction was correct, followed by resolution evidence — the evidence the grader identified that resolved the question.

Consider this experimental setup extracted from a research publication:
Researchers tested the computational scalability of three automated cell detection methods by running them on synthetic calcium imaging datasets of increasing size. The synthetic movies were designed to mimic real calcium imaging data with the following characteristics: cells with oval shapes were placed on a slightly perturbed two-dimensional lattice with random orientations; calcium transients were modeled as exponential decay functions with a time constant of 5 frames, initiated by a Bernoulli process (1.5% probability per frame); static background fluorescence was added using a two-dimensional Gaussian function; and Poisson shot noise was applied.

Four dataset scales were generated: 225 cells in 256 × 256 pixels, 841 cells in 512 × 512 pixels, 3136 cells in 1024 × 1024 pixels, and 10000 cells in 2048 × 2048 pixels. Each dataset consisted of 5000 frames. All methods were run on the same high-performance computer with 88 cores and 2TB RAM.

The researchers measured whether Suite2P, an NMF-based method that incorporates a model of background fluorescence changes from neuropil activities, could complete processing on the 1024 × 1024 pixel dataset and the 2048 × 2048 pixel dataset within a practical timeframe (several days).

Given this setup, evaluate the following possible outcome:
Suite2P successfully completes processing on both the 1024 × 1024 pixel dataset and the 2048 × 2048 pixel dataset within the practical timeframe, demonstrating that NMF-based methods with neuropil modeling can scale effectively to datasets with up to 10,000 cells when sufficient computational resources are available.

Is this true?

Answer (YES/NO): NO